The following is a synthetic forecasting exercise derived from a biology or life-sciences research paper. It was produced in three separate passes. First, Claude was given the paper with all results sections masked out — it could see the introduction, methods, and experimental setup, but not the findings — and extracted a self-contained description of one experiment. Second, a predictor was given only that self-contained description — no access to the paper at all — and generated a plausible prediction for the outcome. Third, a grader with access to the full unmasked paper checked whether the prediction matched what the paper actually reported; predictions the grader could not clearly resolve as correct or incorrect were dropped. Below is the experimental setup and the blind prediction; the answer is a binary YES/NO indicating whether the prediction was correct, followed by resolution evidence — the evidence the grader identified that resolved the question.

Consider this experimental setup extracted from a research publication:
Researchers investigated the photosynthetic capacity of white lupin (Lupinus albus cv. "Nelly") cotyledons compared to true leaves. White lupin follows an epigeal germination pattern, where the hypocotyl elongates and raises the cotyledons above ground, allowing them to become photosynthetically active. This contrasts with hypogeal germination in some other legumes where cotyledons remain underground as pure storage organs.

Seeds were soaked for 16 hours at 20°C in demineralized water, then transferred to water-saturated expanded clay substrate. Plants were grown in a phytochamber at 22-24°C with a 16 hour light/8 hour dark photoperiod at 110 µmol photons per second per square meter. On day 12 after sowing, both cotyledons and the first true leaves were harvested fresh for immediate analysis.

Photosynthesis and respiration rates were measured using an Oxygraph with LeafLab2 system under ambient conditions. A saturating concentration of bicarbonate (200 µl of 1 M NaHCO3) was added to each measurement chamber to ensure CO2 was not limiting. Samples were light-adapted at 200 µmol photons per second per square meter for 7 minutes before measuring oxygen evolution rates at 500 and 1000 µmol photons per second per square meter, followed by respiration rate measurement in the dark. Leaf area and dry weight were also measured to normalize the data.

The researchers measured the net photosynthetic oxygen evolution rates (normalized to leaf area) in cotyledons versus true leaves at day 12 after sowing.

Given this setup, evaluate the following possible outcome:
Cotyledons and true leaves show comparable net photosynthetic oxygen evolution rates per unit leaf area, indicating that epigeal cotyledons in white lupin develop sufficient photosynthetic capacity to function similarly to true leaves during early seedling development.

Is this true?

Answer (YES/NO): NO